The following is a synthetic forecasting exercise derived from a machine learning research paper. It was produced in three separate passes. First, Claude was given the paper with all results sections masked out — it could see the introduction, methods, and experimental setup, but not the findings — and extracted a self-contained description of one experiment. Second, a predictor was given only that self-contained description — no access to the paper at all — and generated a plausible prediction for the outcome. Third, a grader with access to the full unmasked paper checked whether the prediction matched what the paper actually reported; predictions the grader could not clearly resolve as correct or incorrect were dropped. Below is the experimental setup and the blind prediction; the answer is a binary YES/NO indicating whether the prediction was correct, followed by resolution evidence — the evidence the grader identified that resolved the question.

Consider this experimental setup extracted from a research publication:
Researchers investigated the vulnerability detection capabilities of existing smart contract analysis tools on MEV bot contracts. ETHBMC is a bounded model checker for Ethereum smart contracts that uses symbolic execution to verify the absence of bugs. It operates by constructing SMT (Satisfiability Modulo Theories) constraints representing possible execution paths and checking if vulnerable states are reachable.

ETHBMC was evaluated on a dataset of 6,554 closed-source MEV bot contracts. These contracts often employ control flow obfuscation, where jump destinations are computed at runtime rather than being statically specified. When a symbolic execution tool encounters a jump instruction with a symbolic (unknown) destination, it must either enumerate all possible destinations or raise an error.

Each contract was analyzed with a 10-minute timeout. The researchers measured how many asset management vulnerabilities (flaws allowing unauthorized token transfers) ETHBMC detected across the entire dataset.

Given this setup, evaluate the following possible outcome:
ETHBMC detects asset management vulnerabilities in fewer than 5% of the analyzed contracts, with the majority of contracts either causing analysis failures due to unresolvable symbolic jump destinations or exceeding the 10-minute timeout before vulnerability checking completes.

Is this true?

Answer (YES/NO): YES